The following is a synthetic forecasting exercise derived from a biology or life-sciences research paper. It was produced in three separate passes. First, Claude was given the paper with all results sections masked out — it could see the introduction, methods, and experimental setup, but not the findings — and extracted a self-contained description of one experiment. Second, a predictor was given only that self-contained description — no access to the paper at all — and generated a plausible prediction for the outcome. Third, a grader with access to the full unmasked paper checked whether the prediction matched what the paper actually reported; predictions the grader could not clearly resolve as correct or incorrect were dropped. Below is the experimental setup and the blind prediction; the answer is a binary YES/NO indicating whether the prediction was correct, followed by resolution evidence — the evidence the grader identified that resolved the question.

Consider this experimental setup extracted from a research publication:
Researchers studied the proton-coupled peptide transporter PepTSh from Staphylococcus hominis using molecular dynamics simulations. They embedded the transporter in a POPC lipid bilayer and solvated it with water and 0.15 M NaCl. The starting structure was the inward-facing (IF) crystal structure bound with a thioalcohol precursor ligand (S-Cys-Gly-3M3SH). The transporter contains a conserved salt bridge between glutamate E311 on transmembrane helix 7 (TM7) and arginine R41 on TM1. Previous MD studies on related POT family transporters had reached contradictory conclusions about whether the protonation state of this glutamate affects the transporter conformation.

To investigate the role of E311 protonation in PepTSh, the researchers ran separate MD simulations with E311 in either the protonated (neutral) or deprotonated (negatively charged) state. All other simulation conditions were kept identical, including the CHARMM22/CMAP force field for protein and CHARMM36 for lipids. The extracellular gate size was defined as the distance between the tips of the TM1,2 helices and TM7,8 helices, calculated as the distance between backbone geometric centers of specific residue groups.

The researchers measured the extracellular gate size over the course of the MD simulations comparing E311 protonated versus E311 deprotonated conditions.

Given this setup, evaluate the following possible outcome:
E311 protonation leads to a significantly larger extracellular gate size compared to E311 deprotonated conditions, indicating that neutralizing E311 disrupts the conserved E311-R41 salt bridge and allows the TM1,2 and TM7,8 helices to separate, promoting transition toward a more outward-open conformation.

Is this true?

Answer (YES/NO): NO